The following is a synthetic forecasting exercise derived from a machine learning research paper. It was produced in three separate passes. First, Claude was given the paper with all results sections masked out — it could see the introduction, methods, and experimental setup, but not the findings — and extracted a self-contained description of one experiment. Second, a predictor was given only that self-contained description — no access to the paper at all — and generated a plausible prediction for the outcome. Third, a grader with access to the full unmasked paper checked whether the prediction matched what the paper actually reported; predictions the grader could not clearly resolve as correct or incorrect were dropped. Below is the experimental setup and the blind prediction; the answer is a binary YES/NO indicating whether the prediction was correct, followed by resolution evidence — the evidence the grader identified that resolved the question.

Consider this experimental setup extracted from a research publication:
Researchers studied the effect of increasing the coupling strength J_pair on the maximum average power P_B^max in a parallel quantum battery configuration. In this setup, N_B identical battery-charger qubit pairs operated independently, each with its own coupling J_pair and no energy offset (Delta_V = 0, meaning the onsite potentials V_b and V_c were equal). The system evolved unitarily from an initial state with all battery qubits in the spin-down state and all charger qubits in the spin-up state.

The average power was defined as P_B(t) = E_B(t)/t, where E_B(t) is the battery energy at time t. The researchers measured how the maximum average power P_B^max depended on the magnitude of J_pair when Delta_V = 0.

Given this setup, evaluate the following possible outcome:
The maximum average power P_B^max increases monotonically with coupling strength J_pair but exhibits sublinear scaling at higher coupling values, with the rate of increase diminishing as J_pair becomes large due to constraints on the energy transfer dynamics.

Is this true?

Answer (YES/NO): NO